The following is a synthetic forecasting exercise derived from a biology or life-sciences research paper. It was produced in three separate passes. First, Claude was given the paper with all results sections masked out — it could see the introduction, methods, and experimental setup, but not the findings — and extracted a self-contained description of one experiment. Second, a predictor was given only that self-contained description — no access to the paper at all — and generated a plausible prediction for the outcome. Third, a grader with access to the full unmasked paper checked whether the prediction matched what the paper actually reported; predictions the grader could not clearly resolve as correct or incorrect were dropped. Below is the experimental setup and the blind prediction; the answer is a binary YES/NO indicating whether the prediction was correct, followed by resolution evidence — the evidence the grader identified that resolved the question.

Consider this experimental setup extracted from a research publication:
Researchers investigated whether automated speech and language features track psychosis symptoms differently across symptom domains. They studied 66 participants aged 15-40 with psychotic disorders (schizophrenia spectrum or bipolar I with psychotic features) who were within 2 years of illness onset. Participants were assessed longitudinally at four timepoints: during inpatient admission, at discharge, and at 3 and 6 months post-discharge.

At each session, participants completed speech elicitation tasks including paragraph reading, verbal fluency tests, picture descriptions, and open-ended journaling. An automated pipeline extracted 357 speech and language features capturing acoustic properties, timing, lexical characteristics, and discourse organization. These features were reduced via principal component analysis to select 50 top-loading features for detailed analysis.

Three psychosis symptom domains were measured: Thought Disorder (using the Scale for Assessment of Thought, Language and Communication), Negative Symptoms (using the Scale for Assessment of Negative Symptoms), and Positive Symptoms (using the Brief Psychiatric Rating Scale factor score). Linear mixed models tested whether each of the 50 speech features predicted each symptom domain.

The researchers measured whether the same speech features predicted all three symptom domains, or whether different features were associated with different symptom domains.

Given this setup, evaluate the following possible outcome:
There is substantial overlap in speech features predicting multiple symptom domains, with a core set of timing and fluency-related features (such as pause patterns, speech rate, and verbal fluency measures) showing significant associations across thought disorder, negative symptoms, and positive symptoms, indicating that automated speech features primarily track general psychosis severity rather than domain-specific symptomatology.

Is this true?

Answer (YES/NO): NO